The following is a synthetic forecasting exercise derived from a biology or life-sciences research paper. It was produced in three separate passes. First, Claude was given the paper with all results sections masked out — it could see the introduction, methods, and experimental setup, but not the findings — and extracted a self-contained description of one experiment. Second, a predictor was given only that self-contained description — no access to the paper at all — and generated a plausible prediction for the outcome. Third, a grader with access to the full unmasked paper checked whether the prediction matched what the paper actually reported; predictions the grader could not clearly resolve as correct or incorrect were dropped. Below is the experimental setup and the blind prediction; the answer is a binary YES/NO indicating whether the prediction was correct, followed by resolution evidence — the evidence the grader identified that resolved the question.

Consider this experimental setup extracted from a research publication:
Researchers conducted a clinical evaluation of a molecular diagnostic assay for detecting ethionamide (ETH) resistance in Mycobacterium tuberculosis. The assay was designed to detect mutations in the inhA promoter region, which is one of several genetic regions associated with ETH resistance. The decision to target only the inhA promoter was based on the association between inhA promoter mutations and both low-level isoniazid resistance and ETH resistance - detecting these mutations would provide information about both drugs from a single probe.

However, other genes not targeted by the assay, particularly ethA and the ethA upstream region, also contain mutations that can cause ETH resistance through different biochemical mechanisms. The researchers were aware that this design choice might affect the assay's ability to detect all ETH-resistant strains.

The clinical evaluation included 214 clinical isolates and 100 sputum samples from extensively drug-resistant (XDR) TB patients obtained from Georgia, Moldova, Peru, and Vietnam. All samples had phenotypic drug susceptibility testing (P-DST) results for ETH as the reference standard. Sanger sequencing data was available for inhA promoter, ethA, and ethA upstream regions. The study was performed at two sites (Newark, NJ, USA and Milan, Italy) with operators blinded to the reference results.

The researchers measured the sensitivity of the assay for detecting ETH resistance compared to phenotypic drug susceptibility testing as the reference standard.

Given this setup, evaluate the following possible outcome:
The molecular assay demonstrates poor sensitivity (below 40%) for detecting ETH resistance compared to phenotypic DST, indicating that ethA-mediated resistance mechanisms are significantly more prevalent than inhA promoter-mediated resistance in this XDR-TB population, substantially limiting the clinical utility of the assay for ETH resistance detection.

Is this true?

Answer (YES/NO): NO